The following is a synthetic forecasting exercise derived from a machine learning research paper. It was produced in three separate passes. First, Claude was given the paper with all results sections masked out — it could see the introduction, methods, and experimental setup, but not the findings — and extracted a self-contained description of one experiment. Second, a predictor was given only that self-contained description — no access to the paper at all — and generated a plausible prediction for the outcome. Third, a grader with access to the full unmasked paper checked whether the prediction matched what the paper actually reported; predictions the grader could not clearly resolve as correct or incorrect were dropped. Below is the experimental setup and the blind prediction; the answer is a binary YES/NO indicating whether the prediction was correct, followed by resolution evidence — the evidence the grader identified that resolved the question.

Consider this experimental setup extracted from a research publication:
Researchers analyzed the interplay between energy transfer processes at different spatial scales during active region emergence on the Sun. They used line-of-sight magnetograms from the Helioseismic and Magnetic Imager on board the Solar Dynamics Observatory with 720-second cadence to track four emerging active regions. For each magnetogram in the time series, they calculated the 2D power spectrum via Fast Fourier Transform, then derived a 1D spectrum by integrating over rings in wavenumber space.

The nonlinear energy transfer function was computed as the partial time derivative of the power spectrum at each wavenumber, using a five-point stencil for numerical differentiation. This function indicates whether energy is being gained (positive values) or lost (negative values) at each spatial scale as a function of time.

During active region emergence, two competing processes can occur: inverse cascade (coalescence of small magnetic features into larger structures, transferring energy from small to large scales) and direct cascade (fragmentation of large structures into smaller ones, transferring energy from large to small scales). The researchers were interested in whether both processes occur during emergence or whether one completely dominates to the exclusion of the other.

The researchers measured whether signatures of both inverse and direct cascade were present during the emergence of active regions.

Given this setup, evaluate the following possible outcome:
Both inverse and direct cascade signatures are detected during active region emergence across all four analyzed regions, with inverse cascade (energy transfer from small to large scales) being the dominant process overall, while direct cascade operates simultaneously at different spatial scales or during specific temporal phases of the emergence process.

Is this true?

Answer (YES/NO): NO